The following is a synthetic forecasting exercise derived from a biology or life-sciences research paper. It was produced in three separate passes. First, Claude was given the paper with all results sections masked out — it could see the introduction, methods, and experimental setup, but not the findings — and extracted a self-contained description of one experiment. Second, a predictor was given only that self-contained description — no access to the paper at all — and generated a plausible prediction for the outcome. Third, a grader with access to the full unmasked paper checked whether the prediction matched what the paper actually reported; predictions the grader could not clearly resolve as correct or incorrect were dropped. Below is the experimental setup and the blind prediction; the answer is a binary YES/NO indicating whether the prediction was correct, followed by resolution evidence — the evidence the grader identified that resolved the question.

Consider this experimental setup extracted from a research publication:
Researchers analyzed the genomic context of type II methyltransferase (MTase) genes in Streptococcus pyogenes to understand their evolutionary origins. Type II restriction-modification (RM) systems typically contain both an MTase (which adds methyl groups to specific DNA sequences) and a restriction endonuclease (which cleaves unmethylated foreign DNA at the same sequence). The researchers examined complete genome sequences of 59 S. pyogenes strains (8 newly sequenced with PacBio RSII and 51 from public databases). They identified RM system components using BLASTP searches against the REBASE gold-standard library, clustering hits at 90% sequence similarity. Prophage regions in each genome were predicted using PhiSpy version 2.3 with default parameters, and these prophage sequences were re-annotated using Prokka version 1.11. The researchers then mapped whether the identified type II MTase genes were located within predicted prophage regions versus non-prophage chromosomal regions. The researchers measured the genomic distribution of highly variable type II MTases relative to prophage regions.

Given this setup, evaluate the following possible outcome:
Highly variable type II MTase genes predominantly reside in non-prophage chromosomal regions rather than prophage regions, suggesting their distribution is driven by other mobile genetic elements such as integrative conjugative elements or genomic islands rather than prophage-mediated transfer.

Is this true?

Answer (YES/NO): NO